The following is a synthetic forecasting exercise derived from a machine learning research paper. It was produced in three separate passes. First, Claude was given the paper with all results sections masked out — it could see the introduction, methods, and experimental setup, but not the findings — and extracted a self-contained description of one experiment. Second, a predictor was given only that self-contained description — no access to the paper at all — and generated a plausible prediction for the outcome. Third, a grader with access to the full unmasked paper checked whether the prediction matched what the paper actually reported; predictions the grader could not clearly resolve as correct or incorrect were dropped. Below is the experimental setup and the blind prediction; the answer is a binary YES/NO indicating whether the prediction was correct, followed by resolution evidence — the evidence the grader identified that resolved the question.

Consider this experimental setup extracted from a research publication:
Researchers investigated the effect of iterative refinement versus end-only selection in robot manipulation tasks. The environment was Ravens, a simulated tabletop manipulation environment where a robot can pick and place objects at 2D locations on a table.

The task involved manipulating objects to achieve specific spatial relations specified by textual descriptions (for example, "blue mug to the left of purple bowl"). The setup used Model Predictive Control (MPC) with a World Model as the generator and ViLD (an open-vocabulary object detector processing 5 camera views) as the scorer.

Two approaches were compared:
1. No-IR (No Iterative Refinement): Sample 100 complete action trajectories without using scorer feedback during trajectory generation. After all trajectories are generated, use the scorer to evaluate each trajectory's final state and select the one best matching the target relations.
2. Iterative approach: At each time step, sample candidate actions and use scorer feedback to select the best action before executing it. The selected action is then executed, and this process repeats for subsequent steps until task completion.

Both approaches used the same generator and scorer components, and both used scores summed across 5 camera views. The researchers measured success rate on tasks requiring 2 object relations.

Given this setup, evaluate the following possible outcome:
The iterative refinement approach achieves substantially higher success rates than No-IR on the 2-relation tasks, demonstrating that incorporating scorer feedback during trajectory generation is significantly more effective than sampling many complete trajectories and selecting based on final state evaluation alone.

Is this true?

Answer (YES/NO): YES